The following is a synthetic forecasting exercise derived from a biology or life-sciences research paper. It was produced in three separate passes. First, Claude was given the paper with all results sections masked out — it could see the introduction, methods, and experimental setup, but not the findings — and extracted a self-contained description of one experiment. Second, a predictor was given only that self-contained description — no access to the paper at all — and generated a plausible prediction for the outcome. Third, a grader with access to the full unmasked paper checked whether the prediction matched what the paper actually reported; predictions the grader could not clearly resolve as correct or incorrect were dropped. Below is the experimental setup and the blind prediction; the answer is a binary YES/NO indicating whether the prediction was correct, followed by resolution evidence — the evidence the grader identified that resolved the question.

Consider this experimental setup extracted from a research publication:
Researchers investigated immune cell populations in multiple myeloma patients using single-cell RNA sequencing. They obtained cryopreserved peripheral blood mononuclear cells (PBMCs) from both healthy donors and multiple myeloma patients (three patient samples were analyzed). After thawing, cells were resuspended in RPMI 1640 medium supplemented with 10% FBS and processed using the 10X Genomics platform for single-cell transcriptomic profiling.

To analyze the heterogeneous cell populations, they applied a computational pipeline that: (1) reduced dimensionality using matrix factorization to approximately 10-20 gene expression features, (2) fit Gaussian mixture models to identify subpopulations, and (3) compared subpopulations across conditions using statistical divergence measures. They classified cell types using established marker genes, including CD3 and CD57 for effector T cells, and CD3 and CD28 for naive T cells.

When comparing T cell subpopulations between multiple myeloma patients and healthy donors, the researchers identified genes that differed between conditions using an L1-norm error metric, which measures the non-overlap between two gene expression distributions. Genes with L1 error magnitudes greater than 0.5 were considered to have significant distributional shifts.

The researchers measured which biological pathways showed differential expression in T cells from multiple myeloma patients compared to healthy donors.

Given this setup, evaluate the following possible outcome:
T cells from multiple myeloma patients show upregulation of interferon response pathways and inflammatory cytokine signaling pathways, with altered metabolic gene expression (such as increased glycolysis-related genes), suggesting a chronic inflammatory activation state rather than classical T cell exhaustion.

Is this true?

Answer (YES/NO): NO